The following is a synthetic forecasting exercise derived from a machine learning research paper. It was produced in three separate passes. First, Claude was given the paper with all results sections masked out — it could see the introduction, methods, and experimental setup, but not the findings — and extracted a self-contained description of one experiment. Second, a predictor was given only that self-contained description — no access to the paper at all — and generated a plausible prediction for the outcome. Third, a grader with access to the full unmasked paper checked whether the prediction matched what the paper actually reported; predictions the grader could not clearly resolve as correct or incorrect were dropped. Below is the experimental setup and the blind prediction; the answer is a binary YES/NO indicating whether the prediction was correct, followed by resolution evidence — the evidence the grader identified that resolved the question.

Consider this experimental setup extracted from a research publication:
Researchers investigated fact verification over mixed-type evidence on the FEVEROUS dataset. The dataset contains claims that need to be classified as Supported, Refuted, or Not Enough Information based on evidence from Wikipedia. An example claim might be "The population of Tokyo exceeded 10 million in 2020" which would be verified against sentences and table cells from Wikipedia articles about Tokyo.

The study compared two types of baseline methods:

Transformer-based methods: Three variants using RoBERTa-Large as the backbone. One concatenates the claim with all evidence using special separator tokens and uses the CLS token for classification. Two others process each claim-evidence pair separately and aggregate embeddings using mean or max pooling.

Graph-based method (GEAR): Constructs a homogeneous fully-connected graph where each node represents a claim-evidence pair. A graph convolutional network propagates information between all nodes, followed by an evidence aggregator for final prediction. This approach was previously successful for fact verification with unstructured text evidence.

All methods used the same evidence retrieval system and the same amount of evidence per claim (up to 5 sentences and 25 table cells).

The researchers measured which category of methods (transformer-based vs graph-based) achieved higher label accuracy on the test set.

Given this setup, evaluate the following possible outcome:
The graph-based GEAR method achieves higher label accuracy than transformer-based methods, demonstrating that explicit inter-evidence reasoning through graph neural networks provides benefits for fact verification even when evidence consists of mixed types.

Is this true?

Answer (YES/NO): NO